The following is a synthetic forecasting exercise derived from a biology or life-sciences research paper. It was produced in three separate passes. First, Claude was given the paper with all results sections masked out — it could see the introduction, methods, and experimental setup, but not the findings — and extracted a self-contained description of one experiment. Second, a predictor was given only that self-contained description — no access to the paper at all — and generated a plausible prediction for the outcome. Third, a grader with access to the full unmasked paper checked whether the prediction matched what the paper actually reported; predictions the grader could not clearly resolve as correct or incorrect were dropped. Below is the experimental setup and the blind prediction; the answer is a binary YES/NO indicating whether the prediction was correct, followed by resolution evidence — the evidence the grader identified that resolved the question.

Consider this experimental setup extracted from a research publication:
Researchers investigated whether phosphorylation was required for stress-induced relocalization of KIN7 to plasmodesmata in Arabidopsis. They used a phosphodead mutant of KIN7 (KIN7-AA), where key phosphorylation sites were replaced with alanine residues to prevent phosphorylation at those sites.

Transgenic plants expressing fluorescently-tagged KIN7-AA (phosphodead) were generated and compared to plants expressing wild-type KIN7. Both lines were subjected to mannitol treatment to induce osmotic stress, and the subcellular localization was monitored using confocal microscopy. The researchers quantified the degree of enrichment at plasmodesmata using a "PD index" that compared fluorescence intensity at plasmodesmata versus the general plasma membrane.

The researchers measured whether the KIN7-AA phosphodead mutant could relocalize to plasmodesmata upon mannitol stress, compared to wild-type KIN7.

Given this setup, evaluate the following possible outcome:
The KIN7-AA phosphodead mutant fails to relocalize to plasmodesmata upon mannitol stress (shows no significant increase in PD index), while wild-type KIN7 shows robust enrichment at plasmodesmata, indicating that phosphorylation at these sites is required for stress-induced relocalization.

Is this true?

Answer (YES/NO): NO